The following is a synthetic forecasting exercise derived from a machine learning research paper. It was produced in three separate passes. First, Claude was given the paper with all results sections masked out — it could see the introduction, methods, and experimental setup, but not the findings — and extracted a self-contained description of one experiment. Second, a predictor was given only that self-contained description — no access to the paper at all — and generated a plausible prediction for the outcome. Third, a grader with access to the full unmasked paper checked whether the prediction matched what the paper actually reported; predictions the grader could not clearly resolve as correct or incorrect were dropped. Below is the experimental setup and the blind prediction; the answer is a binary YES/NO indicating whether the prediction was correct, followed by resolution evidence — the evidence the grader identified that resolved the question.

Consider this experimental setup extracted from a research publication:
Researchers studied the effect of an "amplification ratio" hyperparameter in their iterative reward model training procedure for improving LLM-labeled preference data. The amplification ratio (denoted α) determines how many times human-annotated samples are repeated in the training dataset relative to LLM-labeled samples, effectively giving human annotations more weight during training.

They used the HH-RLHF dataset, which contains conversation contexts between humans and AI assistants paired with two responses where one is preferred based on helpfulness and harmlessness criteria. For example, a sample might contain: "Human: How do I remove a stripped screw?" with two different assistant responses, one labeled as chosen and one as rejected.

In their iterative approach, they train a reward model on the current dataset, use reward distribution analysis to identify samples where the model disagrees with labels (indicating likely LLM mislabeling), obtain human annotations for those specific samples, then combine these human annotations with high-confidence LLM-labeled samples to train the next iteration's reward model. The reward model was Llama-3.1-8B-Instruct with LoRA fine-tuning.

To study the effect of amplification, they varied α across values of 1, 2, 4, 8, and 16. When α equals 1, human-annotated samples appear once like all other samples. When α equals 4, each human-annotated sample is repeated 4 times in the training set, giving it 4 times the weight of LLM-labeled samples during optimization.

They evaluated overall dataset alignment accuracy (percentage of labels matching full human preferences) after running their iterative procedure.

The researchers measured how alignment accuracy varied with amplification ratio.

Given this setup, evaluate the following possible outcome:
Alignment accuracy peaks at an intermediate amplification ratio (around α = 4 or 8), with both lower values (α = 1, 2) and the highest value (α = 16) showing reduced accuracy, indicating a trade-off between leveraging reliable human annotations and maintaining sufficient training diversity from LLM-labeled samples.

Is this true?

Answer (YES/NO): NO